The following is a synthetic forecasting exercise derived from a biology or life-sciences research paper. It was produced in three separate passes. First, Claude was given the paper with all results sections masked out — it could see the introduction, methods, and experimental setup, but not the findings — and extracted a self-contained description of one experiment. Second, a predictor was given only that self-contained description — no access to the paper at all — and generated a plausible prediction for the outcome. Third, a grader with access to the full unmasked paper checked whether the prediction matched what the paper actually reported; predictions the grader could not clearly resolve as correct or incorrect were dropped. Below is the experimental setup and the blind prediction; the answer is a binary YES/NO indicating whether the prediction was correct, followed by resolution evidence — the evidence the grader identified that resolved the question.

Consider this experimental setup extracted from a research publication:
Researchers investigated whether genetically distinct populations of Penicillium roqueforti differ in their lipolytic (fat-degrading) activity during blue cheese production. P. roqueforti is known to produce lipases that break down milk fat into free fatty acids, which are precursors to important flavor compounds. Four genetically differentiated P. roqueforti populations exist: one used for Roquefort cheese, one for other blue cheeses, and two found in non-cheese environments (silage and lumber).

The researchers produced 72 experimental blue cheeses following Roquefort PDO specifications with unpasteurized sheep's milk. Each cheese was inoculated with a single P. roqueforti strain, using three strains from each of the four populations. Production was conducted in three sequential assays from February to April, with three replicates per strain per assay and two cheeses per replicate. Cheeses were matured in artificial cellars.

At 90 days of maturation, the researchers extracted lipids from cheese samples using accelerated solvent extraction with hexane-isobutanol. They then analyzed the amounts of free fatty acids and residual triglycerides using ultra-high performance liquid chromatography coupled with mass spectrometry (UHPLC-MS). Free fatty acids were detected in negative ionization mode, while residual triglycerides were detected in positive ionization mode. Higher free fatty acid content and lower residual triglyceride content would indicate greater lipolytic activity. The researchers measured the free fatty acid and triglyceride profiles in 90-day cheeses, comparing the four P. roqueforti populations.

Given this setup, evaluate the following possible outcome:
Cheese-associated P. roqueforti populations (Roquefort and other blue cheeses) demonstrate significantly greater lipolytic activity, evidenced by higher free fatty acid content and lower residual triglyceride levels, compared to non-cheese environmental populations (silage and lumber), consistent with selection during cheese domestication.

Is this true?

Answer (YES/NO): NO